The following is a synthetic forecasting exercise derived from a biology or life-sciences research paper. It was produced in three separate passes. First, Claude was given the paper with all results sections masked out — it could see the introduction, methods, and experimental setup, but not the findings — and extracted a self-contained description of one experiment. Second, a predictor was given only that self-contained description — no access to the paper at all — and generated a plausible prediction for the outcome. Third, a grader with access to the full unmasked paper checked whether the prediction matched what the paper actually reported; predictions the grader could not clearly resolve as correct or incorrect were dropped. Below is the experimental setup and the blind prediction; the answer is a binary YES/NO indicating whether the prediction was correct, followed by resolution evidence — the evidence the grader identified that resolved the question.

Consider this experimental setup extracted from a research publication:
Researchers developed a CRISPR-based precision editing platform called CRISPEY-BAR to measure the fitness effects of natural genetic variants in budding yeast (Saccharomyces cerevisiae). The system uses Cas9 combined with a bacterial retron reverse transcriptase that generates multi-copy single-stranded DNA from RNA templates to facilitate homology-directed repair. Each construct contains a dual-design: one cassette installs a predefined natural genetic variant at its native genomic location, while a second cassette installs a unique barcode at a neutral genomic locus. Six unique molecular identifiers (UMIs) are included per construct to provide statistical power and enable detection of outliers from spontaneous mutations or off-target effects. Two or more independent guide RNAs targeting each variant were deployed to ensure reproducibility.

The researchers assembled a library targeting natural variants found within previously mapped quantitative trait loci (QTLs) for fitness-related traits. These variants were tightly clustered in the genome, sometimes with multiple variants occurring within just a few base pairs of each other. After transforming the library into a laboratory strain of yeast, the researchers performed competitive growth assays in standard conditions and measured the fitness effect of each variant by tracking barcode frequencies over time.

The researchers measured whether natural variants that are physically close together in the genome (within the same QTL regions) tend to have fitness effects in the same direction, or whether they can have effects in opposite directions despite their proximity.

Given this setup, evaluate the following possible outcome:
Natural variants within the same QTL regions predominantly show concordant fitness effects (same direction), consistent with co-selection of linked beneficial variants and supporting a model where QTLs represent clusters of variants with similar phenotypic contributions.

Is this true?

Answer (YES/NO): NO